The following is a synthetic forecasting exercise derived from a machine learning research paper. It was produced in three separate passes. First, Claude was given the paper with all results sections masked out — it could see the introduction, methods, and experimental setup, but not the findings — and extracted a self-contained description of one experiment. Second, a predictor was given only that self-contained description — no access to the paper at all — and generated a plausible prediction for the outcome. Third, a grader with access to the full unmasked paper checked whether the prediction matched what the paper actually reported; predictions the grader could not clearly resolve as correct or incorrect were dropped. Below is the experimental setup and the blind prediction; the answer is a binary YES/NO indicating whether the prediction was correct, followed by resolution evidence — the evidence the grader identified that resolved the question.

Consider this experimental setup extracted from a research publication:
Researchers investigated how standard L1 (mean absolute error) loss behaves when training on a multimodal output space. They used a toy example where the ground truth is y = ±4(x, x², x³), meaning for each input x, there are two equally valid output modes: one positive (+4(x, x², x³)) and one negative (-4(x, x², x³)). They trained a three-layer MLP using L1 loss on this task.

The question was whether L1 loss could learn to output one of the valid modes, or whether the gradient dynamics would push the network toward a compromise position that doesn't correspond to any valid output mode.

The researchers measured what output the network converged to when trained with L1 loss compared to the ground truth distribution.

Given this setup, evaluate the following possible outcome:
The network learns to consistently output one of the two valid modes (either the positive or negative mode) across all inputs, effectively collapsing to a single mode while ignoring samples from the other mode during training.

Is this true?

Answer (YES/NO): NO